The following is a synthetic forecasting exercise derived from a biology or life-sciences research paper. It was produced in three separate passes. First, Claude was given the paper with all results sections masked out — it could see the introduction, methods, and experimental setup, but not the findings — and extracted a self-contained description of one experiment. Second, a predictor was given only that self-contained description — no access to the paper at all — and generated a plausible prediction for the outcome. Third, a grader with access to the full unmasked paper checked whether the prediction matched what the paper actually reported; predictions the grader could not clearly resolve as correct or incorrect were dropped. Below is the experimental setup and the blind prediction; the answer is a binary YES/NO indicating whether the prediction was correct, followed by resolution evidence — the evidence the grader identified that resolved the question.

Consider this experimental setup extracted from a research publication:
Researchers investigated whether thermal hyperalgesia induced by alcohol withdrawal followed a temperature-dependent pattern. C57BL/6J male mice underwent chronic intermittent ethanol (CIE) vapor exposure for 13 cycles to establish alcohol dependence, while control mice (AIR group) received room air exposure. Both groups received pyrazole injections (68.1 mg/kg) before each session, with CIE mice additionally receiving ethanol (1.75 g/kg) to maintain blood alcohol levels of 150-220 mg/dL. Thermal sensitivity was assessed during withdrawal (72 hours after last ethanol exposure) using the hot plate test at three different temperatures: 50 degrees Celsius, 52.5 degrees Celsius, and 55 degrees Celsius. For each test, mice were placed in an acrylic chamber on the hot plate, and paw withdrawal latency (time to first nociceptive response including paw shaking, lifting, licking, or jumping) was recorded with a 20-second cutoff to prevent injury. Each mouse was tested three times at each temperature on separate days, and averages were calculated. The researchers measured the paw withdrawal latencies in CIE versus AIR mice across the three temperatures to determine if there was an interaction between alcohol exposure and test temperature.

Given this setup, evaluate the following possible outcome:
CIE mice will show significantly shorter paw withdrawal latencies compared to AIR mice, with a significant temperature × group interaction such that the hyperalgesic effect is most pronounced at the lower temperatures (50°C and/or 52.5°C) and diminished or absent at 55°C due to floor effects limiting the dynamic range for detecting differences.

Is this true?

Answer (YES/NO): NO